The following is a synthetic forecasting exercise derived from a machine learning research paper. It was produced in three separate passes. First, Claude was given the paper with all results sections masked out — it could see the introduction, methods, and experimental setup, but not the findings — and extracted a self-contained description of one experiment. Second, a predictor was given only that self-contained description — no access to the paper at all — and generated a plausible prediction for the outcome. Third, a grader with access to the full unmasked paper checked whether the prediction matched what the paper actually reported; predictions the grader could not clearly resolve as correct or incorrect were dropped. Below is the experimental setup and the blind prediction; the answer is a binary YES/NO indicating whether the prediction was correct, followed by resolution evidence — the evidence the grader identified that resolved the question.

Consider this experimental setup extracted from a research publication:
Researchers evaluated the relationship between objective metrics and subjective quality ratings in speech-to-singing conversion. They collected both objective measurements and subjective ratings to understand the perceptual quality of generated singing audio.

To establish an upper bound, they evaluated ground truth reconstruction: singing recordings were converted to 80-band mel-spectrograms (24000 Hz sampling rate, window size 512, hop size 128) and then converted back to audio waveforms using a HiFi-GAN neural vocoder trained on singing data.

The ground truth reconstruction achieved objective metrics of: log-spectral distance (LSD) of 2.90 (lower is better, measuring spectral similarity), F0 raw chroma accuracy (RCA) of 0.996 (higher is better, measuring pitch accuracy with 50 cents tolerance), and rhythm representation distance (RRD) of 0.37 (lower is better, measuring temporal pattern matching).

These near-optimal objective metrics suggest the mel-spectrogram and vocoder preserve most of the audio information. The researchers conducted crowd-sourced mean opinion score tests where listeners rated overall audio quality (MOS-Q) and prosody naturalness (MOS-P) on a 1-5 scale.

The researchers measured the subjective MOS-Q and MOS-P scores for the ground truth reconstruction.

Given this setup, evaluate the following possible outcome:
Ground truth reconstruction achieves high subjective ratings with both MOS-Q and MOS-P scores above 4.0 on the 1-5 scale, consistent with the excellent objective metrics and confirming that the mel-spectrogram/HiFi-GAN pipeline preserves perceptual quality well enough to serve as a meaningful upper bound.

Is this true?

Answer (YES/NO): YES